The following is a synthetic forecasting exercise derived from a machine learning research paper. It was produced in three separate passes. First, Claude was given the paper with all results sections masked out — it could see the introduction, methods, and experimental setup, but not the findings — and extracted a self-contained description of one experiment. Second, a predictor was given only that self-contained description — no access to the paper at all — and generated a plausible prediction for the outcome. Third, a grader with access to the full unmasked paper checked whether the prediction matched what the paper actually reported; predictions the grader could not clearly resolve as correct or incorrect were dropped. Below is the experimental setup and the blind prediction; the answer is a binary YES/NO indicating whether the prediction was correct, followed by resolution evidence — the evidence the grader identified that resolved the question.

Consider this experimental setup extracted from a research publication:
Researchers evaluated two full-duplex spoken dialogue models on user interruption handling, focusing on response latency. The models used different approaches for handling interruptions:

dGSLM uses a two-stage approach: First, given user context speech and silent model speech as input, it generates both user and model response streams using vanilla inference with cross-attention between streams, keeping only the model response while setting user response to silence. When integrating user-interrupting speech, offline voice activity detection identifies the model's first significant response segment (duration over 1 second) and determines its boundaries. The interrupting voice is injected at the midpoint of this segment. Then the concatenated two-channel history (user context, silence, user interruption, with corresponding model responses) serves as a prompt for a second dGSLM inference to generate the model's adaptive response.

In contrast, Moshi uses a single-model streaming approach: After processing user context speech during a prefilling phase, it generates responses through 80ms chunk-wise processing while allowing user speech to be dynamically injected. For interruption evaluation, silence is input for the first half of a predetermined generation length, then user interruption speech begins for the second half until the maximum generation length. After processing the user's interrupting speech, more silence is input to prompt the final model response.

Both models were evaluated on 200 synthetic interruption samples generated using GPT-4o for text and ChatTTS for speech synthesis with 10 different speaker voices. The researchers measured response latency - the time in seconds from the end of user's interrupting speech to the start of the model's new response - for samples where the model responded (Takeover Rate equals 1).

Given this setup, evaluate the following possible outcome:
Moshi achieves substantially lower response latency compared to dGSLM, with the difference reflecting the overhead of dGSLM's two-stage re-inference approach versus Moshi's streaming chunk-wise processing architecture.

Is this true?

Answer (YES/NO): YES